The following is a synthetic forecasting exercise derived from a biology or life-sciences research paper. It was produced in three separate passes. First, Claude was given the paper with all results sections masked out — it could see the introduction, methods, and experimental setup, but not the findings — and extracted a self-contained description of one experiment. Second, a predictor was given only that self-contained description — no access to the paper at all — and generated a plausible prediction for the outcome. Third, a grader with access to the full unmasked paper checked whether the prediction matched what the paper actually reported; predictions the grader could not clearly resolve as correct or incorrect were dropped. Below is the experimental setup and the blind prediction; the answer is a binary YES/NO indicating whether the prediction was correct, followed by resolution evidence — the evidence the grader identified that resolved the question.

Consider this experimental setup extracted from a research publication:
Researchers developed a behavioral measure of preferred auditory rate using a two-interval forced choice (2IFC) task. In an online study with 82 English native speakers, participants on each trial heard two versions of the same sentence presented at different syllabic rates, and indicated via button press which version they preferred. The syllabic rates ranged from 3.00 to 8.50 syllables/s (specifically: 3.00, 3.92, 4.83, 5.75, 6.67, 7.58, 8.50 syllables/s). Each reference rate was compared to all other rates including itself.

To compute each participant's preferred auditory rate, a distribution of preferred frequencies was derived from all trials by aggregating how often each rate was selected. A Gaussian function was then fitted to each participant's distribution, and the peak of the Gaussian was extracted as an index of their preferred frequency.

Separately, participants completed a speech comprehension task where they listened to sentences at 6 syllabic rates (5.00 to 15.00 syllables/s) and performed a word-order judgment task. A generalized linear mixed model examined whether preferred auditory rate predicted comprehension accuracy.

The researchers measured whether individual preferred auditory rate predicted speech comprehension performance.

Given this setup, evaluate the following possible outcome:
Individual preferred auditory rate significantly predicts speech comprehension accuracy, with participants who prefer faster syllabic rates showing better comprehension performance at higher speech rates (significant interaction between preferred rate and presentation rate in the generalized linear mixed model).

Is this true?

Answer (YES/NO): NO